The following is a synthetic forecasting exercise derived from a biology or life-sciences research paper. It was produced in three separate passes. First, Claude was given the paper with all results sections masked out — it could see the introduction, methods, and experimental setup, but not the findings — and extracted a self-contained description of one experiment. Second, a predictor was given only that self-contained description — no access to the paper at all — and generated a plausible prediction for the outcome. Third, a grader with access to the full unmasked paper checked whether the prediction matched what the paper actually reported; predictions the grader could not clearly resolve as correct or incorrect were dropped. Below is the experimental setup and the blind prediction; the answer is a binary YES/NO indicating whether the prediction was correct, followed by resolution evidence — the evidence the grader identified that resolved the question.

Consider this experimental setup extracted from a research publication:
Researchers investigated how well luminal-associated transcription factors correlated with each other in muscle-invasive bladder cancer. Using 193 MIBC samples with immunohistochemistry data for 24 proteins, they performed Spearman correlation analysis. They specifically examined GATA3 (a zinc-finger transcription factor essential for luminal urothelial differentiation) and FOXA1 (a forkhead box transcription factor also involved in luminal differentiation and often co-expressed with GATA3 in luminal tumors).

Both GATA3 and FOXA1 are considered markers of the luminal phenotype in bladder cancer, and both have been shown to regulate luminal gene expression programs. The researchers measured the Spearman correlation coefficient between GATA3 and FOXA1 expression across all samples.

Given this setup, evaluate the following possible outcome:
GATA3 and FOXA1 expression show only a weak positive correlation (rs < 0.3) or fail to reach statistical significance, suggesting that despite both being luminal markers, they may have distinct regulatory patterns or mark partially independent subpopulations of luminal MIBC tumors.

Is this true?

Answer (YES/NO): NO